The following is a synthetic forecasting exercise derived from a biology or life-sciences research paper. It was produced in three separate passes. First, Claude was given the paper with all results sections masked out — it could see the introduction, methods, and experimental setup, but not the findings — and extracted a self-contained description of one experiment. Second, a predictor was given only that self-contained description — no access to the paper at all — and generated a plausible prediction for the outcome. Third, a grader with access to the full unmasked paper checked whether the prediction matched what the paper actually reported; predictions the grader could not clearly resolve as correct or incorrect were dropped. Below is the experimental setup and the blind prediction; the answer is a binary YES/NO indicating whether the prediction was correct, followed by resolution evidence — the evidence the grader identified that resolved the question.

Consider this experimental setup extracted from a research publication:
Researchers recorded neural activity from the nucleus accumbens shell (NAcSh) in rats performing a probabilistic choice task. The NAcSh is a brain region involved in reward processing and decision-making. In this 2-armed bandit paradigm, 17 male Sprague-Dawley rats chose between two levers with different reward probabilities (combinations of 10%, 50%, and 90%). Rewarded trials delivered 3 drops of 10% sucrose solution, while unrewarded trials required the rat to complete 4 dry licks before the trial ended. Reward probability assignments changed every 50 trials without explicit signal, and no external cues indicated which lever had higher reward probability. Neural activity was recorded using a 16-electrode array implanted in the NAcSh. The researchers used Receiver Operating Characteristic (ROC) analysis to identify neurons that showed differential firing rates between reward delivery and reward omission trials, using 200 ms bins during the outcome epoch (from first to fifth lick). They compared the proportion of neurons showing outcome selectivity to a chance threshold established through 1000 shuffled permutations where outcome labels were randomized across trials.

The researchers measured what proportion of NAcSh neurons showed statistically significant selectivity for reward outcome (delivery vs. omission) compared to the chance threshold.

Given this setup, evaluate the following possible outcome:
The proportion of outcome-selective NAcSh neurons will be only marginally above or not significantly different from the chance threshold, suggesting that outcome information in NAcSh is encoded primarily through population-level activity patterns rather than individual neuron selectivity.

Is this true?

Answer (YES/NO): NO